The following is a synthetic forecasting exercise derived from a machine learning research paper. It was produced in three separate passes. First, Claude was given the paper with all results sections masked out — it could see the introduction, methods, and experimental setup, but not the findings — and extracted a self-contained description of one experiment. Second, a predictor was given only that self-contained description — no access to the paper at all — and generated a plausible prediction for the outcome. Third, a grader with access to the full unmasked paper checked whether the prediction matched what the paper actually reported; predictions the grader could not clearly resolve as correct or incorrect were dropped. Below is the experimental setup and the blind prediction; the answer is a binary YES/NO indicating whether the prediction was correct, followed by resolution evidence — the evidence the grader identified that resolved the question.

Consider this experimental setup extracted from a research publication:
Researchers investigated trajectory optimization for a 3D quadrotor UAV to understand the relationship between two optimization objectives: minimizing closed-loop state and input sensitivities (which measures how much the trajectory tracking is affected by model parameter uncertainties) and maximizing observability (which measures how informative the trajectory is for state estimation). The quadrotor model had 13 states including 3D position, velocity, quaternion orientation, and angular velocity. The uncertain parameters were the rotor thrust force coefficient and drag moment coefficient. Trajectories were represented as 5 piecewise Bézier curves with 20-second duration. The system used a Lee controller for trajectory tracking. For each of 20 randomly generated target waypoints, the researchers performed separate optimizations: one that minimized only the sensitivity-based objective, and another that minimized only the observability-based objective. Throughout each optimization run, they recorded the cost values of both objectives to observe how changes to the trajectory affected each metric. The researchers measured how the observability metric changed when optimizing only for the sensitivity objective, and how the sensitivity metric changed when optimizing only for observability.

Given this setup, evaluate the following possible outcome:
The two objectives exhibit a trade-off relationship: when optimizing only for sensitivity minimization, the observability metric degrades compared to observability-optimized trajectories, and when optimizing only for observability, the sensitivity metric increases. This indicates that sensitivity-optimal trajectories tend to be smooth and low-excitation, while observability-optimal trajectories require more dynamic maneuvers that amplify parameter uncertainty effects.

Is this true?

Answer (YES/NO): NO